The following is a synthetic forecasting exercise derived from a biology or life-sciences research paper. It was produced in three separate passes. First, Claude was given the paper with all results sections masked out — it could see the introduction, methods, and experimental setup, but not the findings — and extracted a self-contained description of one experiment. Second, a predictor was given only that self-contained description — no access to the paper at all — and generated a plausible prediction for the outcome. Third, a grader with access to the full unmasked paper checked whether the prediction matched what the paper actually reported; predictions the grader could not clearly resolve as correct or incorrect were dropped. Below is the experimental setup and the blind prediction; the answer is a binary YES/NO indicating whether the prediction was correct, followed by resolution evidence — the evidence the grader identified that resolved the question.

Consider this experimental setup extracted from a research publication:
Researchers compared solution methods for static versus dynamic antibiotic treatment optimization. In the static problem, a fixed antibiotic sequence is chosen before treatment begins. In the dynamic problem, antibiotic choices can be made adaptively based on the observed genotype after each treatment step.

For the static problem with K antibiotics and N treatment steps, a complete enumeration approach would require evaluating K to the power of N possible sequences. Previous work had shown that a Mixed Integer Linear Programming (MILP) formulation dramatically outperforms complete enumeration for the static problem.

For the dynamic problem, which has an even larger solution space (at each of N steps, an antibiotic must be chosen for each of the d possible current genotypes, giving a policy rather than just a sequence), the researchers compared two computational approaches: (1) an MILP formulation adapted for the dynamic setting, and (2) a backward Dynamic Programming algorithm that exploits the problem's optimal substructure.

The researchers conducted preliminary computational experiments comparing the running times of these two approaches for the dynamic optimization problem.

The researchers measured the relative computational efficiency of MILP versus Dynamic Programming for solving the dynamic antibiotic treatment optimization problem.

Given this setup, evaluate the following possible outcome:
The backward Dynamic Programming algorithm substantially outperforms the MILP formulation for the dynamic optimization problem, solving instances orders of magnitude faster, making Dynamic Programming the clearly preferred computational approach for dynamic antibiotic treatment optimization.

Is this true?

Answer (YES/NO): YES